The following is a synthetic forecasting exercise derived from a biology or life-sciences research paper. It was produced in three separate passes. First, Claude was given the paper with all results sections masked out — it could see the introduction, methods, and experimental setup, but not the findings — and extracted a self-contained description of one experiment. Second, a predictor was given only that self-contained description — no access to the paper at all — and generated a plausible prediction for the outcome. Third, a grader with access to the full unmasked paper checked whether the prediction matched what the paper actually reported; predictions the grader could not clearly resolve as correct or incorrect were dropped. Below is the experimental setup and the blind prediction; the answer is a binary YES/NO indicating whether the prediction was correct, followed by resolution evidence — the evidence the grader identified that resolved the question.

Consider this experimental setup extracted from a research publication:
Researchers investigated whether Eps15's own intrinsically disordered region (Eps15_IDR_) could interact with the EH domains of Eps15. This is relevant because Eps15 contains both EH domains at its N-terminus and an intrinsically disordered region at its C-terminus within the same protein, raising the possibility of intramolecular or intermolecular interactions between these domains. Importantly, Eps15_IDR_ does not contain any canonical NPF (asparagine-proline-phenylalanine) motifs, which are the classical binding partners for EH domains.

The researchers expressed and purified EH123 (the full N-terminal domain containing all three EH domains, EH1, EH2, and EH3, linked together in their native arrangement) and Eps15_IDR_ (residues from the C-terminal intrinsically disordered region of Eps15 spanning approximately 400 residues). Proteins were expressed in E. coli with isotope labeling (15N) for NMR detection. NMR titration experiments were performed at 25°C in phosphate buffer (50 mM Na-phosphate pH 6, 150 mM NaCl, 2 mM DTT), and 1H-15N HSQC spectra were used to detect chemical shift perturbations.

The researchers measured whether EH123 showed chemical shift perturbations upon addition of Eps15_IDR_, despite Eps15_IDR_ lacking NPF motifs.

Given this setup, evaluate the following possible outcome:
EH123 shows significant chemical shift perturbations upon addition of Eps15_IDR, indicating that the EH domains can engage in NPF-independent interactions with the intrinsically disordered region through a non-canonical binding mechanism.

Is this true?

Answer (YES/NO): YES